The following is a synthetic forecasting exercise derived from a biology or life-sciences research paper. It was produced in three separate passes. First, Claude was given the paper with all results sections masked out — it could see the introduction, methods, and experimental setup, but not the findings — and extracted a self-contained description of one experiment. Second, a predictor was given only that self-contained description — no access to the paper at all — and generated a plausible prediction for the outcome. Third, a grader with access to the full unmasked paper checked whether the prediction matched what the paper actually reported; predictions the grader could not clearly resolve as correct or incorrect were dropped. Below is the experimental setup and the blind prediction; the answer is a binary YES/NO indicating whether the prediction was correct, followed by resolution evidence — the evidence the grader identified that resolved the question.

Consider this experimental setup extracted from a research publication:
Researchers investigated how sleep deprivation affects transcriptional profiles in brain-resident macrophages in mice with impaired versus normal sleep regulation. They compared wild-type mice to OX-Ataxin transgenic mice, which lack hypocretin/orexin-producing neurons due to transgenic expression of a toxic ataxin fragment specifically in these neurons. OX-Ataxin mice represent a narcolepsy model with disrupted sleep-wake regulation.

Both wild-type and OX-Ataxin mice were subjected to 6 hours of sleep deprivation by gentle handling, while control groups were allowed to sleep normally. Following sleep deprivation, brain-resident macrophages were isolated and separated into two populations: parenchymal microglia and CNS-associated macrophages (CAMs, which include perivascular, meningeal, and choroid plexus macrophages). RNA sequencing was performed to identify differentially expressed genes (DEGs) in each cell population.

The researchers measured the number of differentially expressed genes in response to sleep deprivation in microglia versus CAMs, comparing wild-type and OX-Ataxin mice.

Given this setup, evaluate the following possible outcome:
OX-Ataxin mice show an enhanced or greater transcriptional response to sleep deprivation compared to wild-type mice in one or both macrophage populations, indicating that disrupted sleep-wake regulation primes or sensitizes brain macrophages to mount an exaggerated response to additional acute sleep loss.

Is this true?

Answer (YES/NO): YES